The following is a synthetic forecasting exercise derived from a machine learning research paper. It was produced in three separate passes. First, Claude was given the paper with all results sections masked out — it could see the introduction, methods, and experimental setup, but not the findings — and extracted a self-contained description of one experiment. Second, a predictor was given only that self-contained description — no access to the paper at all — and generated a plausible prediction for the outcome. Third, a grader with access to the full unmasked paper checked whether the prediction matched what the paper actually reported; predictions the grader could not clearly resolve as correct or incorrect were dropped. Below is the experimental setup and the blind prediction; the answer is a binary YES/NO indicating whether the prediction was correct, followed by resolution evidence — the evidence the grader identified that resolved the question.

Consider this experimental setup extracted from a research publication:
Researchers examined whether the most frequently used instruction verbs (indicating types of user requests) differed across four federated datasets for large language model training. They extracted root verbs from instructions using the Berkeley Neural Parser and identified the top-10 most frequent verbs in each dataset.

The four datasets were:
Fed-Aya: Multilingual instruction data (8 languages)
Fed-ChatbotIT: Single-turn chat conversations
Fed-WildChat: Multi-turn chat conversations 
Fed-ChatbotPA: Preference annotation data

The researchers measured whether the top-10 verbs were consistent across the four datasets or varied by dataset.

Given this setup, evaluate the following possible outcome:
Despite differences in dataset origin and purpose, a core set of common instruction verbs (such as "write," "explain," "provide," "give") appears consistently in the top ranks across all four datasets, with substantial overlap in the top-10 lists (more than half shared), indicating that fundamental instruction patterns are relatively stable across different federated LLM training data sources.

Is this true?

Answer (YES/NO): NO